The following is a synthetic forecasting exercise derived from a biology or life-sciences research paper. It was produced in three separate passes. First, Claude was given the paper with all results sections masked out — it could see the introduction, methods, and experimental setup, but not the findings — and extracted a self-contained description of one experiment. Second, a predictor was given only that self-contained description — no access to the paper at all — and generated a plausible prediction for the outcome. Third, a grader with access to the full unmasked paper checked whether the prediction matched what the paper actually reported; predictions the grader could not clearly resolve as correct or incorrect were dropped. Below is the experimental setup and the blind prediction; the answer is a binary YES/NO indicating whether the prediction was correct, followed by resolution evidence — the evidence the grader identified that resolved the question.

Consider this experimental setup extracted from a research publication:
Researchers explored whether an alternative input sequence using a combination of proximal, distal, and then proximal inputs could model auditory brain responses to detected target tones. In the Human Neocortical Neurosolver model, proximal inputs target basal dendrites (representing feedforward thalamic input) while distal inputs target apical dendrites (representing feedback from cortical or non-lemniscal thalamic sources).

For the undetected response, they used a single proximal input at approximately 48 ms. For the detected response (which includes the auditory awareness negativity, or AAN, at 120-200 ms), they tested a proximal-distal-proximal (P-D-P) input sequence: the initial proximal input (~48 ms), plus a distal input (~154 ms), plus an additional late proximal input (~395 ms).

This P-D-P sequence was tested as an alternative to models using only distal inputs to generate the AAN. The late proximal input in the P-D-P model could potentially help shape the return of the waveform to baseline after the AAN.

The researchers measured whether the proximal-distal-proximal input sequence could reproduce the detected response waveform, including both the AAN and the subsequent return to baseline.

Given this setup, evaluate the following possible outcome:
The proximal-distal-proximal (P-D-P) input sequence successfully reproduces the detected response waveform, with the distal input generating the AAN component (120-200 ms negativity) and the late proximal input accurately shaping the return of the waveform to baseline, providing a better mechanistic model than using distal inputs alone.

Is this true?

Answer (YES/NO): NO